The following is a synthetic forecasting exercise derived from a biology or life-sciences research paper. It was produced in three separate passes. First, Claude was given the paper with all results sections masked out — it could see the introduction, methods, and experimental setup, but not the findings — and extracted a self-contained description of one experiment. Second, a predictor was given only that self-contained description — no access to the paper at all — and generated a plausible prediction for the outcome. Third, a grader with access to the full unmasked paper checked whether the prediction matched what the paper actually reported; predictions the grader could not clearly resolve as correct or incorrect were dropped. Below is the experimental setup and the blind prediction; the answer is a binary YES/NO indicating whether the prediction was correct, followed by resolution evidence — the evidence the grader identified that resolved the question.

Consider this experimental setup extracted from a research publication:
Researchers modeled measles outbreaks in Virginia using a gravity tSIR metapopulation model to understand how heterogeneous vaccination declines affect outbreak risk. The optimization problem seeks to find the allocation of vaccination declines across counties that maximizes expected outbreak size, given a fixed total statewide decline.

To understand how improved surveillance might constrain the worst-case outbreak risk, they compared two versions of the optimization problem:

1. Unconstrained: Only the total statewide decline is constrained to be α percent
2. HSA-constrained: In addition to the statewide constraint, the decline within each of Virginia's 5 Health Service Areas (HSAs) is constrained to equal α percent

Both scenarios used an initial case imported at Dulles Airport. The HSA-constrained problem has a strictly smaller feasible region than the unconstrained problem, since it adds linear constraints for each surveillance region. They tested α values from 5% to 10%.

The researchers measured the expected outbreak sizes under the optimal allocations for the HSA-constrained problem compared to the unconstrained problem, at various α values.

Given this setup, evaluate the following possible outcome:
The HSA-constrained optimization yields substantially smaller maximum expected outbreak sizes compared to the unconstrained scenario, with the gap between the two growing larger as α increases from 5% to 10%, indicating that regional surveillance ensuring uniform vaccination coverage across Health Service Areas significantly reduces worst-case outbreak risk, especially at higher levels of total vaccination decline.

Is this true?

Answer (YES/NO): NO